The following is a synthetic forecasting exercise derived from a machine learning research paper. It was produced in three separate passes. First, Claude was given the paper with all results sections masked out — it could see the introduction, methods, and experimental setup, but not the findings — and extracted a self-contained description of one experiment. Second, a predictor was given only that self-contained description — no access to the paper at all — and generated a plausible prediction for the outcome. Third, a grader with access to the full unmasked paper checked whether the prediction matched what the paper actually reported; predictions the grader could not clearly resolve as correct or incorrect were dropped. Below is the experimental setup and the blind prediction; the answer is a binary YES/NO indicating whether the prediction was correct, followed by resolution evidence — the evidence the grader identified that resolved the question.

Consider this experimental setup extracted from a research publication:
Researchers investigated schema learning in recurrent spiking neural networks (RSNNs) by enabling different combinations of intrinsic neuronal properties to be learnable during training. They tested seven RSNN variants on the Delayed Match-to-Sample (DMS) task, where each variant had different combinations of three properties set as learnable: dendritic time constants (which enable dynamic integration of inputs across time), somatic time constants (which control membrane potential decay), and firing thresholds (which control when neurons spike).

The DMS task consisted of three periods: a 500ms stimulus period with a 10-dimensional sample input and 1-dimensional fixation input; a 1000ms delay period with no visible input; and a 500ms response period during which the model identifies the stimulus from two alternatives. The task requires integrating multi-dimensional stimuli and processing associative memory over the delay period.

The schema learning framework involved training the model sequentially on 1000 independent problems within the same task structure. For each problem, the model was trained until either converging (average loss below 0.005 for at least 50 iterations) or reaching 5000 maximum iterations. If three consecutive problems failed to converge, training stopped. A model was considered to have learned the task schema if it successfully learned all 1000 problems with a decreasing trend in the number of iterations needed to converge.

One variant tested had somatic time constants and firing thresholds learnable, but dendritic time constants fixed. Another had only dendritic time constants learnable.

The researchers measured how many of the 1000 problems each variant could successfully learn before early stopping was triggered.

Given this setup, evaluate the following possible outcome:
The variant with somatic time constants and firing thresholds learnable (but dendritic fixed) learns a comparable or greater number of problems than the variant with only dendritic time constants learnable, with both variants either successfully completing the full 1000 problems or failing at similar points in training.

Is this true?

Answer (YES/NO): NO